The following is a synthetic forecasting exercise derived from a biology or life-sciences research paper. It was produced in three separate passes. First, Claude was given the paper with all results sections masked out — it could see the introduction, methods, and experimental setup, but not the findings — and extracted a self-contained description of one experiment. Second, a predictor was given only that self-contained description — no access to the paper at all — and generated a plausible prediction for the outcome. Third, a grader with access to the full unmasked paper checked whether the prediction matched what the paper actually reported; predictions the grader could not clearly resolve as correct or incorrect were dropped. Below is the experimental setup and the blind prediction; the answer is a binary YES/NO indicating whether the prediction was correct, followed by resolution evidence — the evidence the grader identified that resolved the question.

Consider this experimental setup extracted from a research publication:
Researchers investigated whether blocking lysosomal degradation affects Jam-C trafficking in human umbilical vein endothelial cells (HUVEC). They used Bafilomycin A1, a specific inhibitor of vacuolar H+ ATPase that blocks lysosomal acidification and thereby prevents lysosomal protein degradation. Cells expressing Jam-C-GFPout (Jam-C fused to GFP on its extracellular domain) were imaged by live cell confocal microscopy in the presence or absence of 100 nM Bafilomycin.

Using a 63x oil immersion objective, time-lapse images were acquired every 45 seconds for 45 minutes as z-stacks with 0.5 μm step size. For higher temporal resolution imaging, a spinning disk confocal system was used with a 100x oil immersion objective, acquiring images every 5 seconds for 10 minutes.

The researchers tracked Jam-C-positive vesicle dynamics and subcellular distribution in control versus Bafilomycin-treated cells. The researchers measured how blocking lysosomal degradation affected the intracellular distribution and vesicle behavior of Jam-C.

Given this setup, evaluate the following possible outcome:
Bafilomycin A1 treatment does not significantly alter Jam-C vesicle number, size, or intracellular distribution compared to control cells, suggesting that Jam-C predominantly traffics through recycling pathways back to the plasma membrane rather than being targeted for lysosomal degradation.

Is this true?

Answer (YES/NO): NO